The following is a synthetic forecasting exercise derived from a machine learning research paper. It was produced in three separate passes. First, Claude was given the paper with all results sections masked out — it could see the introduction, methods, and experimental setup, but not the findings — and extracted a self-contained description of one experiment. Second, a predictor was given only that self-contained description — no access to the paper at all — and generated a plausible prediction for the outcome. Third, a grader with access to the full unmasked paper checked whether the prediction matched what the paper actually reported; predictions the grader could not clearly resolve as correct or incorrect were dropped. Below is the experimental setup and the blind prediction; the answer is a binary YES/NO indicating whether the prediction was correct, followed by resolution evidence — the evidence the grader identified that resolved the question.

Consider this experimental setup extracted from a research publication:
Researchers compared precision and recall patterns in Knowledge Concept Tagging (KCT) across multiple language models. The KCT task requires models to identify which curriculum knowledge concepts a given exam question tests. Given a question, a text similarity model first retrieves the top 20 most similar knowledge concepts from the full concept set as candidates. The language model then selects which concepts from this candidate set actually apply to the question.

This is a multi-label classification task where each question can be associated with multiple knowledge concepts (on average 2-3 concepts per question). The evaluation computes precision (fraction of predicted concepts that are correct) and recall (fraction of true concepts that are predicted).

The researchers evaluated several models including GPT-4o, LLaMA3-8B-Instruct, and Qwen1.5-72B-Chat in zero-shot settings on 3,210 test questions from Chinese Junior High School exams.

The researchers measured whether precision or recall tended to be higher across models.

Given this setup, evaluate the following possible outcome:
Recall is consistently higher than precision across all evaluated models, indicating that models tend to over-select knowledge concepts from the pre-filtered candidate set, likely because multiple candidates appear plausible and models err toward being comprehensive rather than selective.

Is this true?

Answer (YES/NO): YES